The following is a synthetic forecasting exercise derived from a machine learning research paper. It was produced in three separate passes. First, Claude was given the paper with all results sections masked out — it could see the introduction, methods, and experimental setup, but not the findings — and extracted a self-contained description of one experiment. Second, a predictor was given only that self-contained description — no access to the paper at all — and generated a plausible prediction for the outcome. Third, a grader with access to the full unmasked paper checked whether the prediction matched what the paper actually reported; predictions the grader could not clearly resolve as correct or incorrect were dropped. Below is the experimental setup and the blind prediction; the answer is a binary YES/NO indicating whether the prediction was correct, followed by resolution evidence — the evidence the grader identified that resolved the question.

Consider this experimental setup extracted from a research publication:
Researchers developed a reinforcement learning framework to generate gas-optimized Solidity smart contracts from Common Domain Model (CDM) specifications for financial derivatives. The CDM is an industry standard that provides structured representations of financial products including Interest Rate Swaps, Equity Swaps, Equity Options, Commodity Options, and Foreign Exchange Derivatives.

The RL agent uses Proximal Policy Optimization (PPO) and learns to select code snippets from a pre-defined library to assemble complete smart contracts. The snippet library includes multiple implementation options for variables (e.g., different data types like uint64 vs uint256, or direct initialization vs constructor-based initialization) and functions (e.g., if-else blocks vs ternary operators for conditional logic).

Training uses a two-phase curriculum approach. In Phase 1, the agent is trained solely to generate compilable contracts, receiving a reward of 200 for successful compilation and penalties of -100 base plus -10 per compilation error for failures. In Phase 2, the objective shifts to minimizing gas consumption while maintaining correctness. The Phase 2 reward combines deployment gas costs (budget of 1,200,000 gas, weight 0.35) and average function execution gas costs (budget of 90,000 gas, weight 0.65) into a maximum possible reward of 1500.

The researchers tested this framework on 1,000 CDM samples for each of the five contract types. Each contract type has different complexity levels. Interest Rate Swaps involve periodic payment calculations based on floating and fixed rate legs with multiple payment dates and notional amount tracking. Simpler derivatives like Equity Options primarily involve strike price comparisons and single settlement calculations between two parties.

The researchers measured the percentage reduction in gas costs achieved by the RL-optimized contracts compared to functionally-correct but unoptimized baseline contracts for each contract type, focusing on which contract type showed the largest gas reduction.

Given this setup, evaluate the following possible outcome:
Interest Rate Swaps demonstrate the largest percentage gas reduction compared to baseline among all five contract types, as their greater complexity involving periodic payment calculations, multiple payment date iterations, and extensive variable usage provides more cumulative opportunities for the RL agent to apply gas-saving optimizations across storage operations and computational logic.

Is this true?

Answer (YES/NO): YES